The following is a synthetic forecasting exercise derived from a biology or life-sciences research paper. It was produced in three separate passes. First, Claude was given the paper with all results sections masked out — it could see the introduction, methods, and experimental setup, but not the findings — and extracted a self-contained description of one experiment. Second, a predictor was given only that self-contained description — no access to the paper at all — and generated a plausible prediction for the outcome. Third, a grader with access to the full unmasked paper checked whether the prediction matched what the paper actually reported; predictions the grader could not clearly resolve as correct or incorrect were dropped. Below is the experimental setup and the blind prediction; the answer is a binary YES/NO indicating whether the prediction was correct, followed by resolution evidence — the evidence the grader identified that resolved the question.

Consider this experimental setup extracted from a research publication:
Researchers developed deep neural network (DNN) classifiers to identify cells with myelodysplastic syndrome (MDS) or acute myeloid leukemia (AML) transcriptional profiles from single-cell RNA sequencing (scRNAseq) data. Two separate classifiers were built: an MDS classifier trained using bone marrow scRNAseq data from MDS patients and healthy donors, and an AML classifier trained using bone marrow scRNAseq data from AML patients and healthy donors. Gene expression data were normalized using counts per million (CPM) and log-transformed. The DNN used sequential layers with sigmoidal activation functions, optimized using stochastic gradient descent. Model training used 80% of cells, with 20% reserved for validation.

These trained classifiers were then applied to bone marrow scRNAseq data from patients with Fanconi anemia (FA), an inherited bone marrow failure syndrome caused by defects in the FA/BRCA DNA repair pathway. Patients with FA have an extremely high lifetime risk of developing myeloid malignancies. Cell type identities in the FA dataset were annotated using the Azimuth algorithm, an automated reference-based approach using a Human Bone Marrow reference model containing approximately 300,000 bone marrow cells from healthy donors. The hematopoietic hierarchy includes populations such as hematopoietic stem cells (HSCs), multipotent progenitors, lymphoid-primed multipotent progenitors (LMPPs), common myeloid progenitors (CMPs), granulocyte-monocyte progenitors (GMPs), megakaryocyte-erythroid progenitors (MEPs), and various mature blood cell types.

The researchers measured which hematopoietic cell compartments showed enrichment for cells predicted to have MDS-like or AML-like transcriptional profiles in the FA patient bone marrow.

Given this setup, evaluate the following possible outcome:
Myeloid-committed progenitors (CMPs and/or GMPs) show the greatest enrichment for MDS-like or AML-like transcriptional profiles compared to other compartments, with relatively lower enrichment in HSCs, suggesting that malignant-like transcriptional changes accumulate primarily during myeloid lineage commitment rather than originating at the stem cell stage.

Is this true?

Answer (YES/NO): NO